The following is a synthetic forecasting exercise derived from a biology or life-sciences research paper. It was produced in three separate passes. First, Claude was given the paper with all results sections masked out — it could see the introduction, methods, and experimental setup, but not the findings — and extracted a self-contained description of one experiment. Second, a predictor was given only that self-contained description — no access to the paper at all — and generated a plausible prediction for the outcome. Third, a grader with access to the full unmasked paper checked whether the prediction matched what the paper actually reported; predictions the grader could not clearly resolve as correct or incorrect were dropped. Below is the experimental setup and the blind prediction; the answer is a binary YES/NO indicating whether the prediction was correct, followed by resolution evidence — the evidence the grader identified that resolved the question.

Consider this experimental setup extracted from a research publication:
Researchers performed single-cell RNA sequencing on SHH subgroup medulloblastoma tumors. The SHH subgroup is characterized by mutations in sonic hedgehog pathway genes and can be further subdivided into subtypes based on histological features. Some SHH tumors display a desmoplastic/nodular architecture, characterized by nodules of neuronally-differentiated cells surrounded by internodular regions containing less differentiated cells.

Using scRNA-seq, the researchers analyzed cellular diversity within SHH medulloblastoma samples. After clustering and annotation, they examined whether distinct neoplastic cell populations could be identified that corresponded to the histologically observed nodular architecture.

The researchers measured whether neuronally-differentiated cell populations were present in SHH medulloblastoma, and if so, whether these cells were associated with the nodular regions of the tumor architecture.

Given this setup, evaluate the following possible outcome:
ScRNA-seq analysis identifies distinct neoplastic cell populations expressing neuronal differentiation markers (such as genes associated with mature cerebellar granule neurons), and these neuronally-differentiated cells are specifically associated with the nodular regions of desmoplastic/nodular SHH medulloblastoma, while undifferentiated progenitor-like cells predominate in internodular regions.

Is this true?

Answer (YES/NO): YES